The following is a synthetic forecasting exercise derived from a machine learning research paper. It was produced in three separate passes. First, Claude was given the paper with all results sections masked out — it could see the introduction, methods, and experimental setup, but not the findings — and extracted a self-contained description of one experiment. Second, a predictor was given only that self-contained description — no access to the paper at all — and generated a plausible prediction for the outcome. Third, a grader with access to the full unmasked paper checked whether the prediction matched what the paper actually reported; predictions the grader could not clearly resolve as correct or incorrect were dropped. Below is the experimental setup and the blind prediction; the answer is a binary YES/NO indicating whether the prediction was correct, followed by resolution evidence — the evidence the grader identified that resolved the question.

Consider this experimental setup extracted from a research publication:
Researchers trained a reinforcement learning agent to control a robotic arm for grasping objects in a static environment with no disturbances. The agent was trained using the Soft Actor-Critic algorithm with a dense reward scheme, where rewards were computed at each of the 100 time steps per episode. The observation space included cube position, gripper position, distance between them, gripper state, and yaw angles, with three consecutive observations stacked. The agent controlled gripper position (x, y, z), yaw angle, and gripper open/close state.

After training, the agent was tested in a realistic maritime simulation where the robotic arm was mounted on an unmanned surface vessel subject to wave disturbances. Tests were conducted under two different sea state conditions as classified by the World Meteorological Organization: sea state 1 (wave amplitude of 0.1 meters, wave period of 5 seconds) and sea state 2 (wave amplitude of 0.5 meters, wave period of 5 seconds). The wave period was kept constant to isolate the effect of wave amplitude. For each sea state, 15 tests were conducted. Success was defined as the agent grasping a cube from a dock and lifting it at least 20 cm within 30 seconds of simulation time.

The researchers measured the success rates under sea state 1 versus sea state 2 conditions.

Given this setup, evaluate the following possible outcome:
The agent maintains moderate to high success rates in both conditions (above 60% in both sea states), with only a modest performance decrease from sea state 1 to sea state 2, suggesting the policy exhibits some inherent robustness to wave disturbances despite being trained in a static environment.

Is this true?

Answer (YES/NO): YES